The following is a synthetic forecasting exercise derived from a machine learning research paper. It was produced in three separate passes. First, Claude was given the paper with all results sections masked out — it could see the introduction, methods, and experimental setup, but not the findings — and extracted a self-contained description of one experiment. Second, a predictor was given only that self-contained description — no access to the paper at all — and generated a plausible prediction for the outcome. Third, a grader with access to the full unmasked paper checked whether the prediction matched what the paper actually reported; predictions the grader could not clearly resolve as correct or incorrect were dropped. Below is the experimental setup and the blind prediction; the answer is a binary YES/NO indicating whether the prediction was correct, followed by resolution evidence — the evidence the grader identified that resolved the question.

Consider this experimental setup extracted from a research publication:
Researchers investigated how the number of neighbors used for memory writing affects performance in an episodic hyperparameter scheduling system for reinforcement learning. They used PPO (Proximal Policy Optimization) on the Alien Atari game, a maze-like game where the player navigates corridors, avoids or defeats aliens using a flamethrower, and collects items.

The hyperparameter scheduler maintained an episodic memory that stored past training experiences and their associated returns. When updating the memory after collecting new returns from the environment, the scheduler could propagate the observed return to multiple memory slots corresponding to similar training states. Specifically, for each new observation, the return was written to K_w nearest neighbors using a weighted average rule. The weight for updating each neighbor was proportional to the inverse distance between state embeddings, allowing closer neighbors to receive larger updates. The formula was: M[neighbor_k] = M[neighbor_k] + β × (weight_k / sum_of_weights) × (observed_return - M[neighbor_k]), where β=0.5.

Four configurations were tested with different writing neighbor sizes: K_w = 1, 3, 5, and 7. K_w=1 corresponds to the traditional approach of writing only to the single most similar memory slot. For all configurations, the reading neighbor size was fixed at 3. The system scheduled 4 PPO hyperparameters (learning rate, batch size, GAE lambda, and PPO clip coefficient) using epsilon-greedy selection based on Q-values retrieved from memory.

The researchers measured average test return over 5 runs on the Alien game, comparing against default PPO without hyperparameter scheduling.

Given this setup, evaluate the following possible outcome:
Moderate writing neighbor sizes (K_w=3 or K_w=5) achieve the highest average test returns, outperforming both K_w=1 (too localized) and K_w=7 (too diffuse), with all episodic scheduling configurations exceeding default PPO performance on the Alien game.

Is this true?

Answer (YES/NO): NO